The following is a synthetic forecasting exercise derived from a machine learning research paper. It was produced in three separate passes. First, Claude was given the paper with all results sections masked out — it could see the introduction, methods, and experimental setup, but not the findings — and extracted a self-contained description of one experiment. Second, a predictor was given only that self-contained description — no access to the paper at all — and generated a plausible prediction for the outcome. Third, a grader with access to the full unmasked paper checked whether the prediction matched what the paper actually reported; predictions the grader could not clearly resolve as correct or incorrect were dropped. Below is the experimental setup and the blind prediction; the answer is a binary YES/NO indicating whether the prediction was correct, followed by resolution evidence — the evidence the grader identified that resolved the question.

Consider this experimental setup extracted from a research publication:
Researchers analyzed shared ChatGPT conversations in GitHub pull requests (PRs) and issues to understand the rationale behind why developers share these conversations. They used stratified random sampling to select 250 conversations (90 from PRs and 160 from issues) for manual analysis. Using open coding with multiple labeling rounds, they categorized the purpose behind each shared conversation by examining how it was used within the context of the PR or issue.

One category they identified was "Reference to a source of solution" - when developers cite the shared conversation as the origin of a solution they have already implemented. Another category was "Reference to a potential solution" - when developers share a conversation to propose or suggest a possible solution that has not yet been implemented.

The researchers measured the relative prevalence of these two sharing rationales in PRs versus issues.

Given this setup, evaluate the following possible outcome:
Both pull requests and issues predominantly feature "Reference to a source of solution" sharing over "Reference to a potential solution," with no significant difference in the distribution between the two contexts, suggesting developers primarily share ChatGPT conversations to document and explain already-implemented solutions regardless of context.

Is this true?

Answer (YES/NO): NO